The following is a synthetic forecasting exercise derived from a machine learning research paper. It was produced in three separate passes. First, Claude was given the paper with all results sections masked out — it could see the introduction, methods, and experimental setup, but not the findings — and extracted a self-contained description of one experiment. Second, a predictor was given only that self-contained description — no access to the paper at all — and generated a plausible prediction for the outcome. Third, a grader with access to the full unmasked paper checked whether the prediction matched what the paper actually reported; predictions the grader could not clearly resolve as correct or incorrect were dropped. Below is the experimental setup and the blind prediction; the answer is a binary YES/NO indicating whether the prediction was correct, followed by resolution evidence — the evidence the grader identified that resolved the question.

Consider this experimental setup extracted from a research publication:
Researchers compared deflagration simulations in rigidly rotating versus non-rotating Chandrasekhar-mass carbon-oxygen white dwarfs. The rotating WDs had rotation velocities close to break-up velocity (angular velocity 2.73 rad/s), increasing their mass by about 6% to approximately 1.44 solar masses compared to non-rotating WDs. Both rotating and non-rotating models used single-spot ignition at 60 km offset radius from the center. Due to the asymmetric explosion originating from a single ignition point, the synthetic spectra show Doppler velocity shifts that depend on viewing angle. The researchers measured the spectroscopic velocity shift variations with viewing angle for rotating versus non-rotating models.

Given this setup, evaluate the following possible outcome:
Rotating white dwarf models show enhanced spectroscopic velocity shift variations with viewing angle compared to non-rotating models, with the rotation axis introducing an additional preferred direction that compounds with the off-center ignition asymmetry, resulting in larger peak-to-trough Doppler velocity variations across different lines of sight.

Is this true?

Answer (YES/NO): YES